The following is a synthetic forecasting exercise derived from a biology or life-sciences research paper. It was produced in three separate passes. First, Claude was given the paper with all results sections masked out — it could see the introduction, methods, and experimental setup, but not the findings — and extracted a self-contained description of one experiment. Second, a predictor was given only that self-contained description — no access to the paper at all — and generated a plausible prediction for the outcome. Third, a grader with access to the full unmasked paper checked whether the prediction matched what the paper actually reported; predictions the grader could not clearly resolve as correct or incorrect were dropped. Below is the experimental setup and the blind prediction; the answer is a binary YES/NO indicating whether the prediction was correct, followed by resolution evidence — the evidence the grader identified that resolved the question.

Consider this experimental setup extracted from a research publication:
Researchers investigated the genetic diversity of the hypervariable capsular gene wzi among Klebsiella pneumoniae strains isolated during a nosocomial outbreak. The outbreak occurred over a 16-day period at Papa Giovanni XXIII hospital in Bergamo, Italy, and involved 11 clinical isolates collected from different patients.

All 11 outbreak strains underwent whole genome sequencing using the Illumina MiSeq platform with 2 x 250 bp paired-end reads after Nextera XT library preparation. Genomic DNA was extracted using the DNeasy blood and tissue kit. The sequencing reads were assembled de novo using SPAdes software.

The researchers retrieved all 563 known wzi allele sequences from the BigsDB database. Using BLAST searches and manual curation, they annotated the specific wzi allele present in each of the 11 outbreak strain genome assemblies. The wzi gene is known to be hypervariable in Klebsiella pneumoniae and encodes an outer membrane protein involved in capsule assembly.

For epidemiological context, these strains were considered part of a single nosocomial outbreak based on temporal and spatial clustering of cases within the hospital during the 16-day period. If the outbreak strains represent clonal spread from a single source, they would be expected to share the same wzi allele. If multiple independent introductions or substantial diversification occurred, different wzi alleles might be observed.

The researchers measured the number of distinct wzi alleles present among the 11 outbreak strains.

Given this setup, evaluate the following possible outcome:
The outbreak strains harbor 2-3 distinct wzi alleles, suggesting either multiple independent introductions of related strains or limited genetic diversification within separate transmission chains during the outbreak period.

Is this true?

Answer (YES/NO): YES